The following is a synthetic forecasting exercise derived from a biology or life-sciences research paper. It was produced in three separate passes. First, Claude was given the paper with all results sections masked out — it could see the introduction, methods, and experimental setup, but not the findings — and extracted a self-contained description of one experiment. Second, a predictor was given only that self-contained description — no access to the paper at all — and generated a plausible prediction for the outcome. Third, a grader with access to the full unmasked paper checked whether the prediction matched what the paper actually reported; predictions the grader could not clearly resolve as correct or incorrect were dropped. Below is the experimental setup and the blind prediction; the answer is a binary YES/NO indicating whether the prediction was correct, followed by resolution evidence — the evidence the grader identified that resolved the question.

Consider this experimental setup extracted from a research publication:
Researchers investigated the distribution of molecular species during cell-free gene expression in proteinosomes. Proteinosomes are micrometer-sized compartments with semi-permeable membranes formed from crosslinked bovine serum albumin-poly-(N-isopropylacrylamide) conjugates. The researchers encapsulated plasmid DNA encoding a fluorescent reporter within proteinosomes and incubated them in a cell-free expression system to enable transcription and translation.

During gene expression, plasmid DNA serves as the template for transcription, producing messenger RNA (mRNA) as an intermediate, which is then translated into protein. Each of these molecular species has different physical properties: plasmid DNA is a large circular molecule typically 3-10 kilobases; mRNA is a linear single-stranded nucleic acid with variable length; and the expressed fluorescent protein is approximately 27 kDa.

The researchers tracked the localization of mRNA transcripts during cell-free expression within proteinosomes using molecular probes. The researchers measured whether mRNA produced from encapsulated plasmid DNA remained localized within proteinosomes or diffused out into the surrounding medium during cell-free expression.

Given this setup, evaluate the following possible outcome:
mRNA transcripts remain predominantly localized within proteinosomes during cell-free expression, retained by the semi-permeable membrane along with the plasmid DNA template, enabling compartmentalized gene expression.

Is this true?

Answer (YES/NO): YES